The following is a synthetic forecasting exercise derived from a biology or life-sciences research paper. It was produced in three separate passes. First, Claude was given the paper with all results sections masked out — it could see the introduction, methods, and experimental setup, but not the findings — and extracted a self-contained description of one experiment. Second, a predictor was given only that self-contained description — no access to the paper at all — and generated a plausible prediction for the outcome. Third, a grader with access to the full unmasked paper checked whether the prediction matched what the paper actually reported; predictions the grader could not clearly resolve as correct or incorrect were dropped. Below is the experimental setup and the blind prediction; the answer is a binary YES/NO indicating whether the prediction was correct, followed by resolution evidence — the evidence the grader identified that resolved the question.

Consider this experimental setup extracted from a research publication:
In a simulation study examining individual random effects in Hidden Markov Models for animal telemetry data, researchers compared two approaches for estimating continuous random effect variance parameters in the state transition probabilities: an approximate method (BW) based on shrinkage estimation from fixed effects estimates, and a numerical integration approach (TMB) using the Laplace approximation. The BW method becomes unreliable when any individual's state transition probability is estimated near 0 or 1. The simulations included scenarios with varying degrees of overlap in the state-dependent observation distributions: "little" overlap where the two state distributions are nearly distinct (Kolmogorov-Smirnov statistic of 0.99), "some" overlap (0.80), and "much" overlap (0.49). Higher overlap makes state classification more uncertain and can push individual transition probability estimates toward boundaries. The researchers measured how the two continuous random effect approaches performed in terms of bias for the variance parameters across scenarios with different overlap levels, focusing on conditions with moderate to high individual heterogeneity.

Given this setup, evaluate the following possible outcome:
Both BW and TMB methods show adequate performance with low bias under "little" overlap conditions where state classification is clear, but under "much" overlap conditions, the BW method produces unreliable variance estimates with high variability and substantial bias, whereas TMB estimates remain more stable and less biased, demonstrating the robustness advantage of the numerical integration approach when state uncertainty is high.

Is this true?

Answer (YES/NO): NO